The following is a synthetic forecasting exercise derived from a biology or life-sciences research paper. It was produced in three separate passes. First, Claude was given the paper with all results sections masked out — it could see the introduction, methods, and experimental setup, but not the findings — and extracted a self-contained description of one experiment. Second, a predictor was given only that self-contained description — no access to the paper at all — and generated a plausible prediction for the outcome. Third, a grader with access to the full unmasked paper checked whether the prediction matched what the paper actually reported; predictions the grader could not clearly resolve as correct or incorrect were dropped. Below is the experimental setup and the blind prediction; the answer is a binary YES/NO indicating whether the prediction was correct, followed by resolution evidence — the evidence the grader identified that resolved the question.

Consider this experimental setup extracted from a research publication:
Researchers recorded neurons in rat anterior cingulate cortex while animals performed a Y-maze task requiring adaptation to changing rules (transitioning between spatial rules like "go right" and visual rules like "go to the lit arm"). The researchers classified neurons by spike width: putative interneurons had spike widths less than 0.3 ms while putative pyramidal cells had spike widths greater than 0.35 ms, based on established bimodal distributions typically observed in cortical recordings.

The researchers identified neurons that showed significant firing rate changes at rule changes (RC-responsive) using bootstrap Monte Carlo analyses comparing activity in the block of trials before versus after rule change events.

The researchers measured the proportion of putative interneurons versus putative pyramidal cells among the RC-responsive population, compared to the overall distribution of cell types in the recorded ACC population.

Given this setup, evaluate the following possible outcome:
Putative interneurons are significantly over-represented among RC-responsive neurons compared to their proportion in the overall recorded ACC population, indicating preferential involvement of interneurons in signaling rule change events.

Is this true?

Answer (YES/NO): NO